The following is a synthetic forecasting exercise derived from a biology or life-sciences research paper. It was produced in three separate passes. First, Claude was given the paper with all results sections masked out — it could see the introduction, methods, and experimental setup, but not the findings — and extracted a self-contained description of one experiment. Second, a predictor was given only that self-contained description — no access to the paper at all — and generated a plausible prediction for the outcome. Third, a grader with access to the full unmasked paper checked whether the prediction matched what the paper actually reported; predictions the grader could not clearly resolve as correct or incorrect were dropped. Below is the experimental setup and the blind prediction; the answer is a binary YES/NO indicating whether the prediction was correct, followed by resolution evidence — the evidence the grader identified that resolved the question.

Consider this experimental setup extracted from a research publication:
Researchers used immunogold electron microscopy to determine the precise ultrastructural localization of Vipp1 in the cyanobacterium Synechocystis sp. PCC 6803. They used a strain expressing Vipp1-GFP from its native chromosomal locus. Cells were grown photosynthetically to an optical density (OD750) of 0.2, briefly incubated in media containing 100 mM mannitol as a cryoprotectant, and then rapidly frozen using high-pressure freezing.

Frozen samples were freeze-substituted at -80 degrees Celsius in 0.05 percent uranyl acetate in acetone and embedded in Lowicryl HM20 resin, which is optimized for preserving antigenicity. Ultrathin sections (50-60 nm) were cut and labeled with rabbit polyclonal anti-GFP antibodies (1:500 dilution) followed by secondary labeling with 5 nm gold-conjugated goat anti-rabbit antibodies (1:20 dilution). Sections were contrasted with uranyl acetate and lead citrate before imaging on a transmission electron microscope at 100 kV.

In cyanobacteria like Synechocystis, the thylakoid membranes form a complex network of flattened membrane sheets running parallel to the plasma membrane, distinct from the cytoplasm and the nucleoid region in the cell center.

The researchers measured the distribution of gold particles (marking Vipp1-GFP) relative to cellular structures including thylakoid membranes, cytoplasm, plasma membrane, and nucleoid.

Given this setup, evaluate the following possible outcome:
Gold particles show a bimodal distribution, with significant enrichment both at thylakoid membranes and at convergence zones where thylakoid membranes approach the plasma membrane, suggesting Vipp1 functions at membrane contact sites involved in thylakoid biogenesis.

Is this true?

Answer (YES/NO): NO